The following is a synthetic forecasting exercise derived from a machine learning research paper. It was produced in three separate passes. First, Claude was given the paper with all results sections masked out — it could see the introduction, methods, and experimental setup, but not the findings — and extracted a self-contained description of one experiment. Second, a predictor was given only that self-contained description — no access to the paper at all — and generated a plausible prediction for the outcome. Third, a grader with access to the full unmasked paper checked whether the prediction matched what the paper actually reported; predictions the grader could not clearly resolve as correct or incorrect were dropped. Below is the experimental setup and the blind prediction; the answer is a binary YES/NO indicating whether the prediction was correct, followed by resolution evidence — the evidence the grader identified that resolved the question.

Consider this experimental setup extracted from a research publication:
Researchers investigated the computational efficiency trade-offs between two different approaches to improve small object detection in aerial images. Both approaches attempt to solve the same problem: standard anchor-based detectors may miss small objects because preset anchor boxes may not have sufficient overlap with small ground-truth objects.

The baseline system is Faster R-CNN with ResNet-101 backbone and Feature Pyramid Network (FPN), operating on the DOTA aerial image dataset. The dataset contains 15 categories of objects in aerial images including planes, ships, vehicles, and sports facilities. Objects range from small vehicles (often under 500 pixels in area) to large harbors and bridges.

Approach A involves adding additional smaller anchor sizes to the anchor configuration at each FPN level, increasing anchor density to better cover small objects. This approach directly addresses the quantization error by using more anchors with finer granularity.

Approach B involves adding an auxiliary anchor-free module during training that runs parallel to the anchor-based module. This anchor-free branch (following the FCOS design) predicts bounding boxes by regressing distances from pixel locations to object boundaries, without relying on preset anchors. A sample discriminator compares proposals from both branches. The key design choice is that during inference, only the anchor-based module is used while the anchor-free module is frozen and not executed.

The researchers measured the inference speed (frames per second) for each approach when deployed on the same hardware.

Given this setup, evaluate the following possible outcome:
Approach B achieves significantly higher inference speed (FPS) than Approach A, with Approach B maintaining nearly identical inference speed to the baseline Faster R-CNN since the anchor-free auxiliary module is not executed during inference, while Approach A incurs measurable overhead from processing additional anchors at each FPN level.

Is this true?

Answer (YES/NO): NO